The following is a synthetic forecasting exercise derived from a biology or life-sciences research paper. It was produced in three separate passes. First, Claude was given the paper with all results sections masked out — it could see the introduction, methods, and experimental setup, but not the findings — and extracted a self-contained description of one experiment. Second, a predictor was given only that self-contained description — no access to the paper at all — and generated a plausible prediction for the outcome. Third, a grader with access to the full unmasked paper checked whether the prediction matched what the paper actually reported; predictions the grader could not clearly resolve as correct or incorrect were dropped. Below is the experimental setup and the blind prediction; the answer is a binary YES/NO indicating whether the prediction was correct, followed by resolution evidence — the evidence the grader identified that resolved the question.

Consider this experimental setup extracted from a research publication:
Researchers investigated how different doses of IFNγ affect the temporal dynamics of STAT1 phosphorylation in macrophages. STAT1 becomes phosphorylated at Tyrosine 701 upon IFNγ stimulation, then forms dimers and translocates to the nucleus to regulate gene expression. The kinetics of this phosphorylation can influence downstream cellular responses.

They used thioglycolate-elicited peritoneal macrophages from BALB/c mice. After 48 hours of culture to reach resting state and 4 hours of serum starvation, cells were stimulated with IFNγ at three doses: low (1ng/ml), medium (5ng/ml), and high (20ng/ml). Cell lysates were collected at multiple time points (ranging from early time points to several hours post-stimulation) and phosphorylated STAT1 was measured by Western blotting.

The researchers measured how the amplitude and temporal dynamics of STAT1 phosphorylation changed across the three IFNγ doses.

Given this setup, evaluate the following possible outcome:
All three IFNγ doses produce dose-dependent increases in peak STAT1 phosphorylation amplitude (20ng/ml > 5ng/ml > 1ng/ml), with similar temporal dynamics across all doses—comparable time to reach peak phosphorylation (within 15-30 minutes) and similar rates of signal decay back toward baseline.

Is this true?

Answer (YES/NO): NO